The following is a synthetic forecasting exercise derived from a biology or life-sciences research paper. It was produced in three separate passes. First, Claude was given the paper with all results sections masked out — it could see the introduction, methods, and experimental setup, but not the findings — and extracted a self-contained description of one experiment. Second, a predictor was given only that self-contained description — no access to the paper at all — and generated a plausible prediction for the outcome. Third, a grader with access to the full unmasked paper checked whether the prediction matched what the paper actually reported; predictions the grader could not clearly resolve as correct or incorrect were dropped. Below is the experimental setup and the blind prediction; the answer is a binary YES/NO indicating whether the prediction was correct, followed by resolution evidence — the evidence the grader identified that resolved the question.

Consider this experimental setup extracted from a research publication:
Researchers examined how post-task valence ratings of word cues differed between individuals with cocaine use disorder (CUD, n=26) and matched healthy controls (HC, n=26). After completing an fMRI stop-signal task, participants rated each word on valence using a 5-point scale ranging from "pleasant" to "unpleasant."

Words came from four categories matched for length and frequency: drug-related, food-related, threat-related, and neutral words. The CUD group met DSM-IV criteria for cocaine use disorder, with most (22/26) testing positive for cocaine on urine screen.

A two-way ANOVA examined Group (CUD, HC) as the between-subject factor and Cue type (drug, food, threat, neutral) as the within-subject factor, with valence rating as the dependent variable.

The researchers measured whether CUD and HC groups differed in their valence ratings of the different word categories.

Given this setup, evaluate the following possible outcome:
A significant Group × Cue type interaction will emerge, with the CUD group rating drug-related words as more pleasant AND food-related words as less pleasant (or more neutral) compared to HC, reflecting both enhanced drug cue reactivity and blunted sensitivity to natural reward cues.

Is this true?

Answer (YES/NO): NO